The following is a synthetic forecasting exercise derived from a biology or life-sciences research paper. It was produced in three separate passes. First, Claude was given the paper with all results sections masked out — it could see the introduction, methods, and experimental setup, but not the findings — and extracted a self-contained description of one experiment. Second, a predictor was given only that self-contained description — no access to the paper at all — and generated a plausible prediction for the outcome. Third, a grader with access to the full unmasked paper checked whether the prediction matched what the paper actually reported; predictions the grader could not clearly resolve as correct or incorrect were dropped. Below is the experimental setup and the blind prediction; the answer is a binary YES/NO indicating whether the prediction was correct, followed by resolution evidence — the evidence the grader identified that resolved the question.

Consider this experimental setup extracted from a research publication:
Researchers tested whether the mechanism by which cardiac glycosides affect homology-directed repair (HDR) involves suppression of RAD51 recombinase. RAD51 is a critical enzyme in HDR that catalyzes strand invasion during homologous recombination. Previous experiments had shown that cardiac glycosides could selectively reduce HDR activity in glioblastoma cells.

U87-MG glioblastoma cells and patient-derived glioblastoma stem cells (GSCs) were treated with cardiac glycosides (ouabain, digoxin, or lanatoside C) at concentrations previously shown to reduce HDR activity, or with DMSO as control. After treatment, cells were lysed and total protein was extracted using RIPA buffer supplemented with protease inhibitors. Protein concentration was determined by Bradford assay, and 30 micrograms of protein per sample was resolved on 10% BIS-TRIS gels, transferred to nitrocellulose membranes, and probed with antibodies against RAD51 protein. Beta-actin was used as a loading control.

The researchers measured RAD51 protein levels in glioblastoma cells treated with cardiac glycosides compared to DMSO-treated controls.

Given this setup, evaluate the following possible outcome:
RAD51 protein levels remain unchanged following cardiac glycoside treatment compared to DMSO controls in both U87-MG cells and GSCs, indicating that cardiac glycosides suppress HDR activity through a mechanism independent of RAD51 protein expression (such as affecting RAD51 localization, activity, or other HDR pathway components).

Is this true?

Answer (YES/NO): NO